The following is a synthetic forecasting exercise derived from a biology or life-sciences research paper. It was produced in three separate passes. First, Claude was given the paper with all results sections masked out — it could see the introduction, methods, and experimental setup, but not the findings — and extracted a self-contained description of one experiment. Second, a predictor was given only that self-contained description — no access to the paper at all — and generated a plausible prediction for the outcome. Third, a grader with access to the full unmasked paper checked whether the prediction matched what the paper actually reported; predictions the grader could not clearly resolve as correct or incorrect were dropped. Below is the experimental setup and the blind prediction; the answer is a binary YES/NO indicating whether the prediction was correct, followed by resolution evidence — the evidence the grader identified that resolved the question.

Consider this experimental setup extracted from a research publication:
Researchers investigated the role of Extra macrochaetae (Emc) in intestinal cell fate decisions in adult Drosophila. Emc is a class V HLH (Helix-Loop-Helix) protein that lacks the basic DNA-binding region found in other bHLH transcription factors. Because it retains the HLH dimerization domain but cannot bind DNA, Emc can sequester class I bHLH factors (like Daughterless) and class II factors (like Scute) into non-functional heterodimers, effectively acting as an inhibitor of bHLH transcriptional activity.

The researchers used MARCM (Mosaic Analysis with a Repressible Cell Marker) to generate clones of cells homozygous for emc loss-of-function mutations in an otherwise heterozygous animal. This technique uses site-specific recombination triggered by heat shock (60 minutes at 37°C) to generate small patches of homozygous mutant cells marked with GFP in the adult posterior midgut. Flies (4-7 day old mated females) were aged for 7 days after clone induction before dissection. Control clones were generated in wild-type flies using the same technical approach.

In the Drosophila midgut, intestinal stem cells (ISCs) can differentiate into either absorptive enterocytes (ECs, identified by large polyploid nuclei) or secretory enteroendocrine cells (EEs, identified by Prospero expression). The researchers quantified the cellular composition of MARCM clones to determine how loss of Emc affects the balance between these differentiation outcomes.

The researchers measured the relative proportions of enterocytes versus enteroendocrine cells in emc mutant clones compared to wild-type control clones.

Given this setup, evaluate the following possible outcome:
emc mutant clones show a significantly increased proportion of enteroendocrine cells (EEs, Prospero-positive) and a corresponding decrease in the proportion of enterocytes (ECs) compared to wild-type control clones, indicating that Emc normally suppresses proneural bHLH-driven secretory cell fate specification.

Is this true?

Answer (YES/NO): NO